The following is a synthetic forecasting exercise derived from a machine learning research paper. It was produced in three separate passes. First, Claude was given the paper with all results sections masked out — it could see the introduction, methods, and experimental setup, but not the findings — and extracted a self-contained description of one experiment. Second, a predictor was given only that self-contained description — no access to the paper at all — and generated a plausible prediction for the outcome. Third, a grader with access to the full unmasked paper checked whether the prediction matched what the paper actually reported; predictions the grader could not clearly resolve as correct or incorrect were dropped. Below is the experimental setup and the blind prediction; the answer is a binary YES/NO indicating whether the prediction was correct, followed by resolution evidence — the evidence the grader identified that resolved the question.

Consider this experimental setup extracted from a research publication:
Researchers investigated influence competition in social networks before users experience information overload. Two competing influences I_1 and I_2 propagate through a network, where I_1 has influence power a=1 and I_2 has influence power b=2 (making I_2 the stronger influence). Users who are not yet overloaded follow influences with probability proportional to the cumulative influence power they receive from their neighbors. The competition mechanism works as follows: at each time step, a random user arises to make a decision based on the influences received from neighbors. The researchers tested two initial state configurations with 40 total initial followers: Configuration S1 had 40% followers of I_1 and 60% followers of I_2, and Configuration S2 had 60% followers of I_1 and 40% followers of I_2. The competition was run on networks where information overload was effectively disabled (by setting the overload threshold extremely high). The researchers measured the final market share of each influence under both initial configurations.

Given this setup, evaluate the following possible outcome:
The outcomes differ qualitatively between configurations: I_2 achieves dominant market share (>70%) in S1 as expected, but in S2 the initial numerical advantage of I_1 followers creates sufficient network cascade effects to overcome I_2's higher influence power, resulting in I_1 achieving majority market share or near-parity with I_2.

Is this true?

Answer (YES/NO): NO